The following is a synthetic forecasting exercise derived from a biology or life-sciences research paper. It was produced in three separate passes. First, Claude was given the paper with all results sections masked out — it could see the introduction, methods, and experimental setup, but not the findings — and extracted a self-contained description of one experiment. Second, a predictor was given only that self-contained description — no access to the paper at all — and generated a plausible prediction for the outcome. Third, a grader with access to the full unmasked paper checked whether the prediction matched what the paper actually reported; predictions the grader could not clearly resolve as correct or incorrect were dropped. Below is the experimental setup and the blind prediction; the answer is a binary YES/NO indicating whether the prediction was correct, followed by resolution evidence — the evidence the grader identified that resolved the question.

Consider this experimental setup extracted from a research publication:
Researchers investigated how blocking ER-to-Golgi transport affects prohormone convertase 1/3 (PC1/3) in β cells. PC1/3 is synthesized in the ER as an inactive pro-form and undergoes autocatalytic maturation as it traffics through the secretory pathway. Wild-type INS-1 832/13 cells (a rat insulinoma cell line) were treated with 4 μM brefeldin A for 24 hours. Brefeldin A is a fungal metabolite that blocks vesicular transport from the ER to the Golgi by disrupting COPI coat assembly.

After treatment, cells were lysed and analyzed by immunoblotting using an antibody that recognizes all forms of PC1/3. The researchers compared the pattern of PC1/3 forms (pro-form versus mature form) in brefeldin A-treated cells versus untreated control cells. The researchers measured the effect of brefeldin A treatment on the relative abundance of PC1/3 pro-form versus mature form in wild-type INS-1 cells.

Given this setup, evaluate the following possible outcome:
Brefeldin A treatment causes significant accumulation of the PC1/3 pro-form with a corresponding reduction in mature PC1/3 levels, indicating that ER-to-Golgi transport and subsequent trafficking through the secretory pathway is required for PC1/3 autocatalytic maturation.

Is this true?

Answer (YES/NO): NO